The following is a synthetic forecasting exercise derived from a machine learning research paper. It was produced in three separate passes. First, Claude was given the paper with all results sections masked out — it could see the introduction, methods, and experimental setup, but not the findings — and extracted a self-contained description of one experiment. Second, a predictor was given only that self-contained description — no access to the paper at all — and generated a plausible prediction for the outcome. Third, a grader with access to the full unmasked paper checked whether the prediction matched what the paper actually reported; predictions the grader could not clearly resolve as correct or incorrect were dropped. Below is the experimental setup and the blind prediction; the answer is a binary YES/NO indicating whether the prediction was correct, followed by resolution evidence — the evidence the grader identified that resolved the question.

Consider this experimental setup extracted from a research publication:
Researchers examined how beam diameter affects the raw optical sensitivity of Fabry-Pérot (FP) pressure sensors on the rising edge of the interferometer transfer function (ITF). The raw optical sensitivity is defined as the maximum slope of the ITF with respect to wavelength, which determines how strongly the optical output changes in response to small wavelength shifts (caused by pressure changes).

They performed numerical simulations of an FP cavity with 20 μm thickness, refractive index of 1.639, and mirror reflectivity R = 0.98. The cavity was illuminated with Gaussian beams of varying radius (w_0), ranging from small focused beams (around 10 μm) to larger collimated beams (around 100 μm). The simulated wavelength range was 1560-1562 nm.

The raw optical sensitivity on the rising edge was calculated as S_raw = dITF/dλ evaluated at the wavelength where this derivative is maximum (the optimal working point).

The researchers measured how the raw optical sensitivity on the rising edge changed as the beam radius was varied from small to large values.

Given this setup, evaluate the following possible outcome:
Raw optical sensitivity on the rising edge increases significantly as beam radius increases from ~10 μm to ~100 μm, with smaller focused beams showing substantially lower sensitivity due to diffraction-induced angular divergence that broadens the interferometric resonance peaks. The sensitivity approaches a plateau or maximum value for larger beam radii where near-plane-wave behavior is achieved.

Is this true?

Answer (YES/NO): NO